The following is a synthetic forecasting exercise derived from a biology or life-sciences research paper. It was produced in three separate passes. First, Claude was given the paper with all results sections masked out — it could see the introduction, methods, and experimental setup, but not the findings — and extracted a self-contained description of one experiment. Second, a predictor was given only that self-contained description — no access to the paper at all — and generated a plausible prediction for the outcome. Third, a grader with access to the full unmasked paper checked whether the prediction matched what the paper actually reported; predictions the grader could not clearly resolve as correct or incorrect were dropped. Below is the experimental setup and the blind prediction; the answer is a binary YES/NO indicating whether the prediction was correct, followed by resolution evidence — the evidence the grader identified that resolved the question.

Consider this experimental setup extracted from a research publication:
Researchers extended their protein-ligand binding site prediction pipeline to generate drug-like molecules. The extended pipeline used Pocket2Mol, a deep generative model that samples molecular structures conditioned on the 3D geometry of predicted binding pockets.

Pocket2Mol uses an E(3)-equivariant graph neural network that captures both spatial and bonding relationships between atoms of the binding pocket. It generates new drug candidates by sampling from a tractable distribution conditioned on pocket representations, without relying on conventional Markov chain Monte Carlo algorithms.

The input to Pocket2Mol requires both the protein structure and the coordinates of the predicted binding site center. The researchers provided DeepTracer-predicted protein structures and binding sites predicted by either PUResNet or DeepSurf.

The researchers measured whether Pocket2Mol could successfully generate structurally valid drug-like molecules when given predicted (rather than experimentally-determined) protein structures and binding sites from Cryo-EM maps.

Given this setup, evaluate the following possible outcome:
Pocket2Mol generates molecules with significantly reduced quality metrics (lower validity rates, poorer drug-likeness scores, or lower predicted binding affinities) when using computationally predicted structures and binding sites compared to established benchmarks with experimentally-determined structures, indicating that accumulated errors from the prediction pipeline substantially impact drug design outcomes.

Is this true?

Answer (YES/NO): NO